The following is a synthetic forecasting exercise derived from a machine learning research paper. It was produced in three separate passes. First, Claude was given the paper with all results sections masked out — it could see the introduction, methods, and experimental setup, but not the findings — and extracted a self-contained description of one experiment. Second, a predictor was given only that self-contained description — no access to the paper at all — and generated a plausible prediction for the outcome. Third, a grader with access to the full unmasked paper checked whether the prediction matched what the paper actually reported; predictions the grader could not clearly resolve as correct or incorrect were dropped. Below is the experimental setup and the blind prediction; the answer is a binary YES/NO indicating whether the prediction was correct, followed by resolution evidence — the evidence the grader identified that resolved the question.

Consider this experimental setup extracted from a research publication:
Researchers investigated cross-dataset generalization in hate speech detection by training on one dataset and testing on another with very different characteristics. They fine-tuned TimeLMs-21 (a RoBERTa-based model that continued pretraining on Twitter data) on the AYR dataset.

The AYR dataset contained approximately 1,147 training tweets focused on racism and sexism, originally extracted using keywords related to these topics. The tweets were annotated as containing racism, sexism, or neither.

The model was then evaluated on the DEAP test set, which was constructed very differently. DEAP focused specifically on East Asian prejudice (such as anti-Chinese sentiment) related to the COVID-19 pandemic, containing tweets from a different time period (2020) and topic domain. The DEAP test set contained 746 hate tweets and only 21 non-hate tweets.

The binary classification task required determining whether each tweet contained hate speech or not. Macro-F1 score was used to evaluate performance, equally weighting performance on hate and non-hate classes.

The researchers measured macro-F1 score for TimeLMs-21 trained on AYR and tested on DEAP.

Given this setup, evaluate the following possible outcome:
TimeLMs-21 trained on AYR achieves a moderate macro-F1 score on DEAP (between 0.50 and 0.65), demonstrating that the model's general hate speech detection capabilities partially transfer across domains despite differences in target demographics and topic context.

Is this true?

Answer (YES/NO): NO